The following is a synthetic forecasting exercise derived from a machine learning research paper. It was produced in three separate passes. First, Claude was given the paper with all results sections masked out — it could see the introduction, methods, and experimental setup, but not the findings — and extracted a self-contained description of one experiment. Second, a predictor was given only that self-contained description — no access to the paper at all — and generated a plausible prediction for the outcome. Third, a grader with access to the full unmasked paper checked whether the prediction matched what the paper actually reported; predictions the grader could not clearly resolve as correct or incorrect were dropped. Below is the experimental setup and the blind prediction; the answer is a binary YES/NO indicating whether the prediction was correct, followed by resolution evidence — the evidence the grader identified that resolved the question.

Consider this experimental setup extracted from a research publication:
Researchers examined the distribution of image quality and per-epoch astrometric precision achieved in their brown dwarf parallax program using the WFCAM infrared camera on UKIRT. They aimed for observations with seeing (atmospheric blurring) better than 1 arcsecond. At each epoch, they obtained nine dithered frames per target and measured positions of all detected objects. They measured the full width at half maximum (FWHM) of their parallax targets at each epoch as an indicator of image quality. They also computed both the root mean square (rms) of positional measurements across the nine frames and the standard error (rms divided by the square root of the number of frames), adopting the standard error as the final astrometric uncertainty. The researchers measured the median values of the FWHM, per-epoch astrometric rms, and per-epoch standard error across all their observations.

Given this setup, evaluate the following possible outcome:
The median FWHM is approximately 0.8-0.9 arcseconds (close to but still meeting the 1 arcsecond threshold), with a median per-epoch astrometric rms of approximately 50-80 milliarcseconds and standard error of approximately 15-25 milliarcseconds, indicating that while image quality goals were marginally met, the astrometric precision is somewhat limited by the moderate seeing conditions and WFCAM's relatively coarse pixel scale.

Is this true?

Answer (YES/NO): NO